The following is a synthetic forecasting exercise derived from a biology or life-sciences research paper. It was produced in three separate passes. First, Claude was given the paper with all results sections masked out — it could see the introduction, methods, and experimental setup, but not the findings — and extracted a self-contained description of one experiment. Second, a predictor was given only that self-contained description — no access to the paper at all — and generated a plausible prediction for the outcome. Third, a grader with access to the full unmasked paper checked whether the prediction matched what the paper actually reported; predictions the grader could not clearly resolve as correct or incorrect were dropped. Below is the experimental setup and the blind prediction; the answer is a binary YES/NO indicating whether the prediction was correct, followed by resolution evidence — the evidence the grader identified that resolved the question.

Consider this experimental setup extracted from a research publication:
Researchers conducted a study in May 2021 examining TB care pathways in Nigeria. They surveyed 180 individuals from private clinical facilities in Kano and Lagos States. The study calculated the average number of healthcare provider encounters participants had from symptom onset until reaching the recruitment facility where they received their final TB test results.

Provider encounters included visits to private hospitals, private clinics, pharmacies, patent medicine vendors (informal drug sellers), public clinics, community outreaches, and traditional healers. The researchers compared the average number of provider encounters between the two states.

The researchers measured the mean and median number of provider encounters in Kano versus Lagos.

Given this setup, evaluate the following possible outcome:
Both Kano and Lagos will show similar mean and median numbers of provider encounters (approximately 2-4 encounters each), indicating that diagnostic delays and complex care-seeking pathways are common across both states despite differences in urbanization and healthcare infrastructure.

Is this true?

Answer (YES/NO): NO